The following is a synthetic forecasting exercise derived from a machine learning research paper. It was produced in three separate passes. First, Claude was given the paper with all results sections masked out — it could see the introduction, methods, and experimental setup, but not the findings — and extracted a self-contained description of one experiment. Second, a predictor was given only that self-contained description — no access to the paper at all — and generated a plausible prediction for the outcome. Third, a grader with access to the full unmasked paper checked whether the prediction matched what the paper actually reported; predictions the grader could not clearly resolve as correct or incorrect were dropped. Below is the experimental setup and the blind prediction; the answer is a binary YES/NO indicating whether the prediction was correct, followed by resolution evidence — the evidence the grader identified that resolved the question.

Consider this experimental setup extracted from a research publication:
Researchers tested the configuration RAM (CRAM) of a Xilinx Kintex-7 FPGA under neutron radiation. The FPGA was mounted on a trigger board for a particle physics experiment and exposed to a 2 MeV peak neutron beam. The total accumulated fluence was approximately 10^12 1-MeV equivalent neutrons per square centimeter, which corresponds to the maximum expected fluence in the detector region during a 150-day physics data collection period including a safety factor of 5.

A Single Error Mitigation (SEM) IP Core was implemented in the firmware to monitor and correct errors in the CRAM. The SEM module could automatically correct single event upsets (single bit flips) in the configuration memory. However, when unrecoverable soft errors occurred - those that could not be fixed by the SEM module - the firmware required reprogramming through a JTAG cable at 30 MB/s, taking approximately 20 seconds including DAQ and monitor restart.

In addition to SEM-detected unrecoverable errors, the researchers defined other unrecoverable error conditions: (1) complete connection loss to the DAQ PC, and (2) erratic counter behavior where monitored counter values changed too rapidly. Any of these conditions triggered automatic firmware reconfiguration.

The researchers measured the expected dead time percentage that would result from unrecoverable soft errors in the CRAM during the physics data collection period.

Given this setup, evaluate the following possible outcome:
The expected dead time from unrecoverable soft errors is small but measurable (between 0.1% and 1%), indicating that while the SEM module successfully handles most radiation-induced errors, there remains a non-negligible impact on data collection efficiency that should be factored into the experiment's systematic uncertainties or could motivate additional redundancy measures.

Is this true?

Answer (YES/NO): NO